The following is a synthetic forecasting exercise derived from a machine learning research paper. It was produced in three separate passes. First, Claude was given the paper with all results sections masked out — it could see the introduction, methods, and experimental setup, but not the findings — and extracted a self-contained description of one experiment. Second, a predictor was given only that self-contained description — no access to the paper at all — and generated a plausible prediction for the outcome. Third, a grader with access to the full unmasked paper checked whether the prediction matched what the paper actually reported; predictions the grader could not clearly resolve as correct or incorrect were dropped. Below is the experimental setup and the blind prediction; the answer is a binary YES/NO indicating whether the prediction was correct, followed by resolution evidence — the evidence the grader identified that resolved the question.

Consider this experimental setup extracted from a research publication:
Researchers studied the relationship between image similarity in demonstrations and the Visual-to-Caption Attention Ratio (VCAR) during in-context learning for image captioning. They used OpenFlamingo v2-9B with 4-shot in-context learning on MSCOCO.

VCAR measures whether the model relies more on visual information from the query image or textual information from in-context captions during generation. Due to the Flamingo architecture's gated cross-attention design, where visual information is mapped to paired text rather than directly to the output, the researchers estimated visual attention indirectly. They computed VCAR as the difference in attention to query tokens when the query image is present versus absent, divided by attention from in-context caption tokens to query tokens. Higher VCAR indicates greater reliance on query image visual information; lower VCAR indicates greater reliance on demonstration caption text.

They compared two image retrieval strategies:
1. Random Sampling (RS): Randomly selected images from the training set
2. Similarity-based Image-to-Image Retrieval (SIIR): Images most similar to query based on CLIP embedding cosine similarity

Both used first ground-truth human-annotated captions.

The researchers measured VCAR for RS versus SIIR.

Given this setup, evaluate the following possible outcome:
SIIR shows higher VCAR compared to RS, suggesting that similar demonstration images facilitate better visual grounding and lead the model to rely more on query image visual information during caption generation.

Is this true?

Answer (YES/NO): NO